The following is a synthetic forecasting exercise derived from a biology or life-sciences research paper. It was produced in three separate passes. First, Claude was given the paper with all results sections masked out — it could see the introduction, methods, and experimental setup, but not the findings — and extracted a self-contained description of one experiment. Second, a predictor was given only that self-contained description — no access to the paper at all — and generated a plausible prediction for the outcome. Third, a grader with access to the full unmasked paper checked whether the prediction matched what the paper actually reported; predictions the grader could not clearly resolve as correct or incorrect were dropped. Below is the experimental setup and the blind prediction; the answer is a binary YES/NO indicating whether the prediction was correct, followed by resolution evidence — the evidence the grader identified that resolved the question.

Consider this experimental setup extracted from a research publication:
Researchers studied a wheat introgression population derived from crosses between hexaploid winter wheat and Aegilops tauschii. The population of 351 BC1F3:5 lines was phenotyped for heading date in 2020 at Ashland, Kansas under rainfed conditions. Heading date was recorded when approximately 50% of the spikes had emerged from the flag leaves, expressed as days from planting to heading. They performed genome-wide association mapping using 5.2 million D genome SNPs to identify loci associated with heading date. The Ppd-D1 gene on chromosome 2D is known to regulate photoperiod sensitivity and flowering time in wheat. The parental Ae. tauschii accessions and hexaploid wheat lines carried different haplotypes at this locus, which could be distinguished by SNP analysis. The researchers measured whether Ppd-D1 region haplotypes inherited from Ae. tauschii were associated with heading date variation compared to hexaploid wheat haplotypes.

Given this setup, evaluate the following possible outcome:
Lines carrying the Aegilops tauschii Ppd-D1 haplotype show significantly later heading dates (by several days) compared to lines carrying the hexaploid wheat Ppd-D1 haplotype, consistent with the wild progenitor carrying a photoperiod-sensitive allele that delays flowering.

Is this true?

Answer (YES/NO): YES